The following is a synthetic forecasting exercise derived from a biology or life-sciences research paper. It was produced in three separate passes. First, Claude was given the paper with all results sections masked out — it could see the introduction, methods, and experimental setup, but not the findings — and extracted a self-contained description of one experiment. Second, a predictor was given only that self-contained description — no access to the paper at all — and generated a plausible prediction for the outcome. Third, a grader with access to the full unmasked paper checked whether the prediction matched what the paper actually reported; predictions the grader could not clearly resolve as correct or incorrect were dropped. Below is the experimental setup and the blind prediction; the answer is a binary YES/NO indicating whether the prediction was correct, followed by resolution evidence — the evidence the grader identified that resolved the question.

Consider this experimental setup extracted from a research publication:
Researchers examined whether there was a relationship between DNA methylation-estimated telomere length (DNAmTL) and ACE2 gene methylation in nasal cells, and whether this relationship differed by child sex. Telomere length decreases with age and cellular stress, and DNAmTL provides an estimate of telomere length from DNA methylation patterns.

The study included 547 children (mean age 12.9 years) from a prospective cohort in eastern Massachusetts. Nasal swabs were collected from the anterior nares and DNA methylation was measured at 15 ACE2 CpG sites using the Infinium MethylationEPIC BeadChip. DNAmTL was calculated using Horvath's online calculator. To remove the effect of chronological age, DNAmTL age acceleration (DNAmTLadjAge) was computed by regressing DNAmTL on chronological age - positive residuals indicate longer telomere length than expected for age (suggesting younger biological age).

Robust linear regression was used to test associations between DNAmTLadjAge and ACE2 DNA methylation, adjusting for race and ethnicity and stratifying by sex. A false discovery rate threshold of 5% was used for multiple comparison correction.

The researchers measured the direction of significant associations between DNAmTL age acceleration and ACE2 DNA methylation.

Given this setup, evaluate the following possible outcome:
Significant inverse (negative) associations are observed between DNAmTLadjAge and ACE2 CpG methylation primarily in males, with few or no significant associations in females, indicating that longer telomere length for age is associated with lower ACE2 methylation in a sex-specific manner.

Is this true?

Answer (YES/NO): NO